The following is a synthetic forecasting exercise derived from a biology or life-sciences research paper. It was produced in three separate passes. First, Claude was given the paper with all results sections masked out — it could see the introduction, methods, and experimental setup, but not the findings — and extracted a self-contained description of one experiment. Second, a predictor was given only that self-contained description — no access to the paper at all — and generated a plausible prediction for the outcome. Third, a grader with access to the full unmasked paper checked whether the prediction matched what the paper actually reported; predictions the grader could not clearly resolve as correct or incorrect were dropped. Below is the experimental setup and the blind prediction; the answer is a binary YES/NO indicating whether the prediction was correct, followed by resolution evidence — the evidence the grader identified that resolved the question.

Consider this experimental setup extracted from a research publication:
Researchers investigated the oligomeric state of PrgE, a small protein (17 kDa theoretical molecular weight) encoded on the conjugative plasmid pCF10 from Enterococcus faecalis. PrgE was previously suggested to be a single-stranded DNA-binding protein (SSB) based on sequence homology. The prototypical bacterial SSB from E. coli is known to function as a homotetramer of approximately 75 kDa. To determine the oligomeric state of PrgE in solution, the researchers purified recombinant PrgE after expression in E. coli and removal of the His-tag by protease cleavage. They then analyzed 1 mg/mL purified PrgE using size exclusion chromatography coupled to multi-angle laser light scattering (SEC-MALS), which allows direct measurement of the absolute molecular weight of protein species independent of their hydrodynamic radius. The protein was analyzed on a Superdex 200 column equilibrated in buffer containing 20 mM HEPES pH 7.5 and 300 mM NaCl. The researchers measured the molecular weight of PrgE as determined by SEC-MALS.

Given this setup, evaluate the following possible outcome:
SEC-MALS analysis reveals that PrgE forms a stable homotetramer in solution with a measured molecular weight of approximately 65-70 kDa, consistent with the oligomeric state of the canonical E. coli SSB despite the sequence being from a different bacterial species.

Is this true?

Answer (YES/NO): NO